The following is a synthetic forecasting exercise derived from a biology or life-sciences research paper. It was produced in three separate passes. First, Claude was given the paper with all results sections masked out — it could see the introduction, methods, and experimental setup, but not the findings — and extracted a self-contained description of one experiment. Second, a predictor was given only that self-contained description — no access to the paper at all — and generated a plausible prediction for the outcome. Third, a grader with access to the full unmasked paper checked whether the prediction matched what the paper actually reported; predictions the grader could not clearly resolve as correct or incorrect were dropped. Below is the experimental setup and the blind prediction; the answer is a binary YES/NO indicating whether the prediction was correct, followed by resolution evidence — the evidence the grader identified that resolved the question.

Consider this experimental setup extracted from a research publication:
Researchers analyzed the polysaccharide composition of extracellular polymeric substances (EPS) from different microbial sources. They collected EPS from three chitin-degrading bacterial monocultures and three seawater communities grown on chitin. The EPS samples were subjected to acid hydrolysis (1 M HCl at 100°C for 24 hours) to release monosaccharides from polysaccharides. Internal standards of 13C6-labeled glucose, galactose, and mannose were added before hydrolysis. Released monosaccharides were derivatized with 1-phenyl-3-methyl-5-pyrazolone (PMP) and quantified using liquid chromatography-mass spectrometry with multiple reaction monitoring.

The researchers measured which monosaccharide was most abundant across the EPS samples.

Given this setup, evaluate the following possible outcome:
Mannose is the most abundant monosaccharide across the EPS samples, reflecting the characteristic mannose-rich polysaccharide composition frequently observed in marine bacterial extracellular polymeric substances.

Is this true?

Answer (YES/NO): NO